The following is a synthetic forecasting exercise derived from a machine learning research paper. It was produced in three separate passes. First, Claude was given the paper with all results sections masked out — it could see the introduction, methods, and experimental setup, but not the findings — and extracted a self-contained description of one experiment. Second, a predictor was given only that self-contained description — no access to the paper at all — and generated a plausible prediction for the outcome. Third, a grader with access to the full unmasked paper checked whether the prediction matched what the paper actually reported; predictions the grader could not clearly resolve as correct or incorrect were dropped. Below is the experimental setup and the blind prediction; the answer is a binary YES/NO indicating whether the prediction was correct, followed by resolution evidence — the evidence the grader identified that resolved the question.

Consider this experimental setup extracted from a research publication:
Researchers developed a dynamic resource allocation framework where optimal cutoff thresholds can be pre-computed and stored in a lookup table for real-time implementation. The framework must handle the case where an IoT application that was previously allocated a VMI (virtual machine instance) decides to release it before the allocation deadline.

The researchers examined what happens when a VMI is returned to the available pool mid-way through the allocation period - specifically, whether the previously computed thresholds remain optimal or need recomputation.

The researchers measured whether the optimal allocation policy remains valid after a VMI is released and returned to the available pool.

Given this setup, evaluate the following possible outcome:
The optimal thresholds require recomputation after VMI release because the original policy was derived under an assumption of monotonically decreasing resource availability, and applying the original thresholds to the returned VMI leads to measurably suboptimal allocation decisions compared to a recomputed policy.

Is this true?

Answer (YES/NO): NO